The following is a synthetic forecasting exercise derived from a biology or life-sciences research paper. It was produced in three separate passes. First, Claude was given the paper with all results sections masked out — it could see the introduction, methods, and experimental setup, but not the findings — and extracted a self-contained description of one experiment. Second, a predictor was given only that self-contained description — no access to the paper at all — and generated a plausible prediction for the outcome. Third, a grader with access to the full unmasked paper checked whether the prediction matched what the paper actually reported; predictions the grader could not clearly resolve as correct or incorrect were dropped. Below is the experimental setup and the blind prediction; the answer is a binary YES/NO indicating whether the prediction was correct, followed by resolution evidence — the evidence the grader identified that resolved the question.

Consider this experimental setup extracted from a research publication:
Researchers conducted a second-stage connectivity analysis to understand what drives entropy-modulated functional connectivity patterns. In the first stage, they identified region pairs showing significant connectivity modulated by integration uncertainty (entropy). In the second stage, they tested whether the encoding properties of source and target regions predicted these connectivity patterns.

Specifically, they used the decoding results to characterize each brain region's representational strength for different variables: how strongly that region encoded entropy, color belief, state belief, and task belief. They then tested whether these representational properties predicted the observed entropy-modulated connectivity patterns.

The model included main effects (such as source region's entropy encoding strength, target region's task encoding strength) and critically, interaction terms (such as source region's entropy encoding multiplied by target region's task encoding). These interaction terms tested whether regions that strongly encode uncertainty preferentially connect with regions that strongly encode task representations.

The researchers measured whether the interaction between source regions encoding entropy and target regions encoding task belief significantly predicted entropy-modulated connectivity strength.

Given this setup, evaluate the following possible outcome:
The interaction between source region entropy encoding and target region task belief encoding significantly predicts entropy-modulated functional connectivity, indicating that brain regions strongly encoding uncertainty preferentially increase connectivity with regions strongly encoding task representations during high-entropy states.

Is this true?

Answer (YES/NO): NO